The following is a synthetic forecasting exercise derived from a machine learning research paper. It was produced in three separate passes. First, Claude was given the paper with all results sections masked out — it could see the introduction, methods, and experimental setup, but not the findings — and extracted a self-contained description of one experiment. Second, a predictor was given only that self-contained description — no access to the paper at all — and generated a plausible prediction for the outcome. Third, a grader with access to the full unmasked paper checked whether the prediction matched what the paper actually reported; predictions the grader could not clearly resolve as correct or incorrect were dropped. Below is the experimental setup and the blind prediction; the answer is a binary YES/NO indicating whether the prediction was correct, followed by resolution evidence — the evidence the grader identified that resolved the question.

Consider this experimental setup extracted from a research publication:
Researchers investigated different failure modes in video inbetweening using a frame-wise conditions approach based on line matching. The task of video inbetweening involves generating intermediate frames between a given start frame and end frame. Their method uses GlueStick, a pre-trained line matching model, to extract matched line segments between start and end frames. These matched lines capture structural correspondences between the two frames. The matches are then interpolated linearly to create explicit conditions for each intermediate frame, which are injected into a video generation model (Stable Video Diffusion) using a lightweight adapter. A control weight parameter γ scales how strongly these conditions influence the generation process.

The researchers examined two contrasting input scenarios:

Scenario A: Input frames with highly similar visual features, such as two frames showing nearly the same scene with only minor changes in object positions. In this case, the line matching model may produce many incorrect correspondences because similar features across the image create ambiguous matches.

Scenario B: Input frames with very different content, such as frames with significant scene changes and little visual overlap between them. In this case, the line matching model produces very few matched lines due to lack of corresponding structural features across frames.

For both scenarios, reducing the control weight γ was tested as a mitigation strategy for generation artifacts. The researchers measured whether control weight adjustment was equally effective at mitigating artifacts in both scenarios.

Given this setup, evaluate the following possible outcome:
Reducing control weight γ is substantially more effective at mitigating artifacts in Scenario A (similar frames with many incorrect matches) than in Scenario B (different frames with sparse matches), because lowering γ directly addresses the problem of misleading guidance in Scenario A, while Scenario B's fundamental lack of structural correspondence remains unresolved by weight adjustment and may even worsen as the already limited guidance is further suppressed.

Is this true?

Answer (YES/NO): YES